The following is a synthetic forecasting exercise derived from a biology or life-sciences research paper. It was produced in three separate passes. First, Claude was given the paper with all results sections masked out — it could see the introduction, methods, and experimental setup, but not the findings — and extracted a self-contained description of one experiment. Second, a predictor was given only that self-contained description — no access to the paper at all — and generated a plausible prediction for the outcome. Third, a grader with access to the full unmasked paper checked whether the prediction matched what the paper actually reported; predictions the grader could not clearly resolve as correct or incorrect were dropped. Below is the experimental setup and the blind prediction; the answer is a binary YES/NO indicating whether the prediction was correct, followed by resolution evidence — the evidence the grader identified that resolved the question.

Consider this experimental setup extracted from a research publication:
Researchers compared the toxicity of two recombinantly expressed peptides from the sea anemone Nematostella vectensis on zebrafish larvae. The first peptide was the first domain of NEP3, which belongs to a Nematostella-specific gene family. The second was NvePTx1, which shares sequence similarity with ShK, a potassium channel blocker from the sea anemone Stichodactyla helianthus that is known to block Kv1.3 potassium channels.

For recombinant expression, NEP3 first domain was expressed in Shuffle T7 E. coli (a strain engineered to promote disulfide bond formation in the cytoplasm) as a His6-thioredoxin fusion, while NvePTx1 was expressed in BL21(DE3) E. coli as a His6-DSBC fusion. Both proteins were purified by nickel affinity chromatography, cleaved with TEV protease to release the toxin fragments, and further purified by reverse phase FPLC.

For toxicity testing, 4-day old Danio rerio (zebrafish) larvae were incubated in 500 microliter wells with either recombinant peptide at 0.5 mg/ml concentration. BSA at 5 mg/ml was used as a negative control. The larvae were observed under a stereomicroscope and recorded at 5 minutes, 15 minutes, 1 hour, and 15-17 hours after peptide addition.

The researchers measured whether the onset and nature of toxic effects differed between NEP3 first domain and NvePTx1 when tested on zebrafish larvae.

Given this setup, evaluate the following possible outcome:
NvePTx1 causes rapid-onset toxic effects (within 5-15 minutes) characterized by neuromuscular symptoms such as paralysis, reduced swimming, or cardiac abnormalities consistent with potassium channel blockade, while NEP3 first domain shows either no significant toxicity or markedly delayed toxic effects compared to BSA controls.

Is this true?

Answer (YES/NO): NO